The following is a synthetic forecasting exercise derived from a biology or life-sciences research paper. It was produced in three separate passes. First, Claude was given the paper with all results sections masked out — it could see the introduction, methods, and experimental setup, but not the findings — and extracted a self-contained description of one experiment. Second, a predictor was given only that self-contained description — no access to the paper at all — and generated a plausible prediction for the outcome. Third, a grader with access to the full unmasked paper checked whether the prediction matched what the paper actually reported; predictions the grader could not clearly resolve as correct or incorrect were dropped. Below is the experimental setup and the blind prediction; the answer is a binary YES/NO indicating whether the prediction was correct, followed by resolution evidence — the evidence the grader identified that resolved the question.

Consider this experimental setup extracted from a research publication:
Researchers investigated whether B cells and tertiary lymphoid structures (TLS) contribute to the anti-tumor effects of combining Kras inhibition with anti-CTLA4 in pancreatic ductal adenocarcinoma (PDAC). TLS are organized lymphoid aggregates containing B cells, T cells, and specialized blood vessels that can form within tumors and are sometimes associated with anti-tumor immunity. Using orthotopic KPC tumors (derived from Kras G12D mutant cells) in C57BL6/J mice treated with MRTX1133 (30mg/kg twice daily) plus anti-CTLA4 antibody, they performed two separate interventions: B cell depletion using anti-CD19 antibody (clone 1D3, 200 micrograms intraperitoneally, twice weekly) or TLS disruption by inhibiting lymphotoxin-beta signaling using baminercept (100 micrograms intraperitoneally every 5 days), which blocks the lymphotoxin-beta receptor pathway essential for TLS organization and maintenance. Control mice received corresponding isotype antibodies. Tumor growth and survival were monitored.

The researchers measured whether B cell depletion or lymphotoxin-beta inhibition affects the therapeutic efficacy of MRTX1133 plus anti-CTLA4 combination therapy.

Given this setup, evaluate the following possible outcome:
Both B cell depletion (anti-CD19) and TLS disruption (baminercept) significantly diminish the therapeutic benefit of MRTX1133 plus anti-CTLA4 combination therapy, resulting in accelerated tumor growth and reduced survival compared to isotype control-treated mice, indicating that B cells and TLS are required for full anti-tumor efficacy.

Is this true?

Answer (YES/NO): YES